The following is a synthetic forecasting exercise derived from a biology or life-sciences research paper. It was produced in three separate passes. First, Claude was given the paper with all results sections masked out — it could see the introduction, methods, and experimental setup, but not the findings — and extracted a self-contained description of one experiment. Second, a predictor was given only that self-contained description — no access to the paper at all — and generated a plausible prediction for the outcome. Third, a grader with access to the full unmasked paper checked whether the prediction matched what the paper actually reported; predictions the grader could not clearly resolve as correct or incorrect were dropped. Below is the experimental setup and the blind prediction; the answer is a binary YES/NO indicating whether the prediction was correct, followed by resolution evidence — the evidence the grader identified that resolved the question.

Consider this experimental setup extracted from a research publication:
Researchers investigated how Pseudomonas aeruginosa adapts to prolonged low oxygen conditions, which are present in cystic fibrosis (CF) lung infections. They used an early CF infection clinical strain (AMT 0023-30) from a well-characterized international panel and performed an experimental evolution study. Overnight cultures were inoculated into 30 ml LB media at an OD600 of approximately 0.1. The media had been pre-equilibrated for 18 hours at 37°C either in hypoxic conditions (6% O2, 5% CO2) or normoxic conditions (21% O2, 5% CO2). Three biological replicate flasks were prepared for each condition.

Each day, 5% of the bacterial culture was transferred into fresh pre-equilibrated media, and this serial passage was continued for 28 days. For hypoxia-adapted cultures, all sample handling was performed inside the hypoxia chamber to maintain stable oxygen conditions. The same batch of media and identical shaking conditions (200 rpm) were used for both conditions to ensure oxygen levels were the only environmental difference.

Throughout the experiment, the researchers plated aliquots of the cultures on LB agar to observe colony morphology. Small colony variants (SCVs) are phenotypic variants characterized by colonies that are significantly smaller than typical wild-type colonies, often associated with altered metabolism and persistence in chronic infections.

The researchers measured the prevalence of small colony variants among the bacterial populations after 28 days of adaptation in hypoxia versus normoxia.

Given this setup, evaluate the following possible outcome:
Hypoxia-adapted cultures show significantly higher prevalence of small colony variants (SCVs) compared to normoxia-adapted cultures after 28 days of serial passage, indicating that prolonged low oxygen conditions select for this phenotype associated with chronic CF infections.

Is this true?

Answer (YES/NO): YES